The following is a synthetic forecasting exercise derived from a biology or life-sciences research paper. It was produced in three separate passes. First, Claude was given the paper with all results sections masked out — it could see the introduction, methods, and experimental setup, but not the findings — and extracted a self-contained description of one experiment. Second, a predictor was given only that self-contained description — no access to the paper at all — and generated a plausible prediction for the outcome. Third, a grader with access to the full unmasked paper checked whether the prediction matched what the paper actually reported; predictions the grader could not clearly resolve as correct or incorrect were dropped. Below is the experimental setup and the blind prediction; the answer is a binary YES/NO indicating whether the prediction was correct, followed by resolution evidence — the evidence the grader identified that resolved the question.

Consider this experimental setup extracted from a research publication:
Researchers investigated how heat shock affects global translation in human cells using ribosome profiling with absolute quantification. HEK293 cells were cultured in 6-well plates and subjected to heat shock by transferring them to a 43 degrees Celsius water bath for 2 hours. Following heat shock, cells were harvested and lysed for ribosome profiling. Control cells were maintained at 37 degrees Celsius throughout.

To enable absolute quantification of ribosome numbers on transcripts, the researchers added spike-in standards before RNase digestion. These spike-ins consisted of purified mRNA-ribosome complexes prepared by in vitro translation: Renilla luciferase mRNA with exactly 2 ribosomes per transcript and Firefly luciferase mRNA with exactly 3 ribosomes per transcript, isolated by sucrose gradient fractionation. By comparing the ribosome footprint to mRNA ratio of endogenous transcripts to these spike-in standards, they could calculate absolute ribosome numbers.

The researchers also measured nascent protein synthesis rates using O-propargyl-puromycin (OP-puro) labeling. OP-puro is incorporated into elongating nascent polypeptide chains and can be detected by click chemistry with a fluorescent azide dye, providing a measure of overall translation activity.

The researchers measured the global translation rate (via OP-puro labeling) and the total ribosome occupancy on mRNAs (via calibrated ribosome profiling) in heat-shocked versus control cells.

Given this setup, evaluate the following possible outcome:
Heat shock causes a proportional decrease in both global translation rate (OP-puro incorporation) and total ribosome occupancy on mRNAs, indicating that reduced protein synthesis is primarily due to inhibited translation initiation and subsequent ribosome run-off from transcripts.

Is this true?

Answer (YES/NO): YES